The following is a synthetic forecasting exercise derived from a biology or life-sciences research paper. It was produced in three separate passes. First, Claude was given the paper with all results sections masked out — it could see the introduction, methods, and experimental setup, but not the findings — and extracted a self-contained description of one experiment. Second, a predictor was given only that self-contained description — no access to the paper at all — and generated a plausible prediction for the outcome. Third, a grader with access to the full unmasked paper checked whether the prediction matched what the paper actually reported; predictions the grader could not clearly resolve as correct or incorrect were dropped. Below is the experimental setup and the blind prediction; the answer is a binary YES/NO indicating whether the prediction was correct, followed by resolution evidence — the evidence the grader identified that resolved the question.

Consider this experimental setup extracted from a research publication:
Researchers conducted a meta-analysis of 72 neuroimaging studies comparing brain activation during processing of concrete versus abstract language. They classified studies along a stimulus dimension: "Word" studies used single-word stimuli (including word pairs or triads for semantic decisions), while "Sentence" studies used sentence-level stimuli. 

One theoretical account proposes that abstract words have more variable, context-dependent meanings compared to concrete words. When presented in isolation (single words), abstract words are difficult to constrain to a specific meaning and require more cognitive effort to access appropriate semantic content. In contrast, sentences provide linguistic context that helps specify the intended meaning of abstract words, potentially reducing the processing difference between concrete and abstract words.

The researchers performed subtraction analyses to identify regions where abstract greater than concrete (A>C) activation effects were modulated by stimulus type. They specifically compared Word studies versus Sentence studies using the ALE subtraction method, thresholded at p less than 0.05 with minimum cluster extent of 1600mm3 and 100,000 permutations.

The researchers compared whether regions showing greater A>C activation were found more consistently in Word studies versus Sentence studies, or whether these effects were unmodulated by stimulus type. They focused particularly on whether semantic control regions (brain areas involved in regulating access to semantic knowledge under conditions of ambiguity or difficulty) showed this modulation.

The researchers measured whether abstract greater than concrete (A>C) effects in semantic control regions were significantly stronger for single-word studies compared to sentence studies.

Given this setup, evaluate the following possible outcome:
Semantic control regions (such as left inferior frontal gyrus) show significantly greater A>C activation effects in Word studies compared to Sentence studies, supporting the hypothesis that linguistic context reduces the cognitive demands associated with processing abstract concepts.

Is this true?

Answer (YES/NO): YES